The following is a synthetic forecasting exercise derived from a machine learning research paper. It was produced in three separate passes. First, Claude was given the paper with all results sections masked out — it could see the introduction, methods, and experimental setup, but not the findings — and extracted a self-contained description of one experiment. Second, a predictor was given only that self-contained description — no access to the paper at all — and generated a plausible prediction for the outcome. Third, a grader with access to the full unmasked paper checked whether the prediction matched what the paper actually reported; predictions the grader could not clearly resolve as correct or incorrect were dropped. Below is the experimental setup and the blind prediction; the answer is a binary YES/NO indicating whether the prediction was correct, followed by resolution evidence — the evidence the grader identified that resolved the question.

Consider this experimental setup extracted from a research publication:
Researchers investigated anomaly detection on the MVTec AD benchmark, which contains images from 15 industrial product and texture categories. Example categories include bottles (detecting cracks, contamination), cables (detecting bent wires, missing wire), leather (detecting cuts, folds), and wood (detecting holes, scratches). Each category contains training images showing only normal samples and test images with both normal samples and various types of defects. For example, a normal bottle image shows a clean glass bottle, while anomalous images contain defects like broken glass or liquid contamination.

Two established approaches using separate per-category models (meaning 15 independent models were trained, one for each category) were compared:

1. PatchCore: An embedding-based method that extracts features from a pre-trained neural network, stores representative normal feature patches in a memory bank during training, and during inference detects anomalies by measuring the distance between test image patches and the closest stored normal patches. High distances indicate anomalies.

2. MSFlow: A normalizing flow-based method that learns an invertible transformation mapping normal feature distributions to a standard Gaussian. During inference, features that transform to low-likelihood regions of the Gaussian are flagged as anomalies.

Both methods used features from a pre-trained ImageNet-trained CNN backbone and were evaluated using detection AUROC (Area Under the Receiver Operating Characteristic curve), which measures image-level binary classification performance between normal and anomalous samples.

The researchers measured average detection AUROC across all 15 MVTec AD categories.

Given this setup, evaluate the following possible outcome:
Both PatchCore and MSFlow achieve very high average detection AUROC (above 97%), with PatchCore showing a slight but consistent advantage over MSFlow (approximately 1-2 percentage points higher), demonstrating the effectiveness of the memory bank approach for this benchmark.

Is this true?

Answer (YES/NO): NO